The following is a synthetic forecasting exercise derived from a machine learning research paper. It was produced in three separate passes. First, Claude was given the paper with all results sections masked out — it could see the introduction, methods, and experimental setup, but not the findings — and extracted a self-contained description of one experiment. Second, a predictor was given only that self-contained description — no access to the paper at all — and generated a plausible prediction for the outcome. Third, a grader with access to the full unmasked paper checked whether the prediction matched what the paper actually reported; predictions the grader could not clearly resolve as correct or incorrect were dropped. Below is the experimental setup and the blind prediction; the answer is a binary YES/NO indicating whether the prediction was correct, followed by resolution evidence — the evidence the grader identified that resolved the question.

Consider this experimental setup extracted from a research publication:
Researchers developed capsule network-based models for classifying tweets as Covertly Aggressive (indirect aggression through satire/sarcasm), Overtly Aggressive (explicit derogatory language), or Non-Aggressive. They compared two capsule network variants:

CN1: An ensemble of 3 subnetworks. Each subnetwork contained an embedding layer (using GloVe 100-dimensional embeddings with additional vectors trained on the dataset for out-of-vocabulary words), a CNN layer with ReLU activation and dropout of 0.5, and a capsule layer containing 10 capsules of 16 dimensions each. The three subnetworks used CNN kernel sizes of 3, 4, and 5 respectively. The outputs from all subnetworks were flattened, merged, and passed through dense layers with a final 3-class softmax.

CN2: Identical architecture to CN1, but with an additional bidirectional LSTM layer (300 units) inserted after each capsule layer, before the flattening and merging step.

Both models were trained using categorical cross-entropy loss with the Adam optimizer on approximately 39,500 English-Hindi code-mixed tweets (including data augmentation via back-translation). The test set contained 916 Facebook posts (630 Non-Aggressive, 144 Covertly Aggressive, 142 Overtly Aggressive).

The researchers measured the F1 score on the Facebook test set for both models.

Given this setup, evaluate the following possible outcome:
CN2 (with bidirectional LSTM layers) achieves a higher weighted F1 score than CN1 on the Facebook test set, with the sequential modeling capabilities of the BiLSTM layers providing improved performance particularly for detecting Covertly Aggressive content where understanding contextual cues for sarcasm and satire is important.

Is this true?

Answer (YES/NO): NO